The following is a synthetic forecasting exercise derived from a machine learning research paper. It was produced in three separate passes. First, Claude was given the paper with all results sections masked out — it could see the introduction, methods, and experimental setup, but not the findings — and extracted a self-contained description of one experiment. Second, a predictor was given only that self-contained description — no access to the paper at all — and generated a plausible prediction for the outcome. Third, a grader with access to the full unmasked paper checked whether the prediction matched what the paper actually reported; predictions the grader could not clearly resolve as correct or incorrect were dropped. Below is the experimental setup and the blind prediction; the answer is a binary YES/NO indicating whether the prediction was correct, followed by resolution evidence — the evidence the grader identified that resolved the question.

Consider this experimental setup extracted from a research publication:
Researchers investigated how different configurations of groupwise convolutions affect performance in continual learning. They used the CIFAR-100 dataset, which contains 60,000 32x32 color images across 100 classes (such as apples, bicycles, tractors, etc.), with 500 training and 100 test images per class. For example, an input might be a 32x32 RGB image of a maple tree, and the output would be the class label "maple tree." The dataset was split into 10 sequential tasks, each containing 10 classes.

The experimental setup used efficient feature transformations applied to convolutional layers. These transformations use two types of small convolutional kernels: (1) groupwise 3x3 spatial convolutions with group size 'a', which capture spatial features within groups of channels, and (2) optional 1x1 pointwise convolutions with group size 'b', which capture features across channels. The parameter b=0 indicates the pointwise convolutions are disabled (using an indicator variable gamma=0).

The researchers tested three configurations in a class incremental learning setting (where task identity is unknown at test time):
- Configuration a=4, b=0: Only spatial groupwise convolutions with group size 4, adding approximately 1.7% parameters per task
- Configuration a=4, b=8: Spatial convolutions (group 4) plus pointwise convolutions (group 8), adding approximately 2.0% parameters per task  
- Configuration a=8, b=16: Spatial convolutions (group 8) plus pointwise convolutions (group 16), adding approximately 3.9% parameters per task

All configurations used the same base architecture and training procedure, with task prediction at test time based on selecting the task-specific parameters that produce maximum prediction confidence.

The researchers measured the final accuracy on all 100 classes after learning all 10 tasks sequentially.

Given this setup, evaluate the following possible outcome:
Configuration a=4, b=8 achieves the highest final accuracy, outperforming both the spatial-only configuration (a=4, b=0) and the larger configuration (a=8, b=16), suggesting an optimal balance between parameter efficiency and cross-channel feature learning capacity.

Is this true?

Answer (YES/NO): NO